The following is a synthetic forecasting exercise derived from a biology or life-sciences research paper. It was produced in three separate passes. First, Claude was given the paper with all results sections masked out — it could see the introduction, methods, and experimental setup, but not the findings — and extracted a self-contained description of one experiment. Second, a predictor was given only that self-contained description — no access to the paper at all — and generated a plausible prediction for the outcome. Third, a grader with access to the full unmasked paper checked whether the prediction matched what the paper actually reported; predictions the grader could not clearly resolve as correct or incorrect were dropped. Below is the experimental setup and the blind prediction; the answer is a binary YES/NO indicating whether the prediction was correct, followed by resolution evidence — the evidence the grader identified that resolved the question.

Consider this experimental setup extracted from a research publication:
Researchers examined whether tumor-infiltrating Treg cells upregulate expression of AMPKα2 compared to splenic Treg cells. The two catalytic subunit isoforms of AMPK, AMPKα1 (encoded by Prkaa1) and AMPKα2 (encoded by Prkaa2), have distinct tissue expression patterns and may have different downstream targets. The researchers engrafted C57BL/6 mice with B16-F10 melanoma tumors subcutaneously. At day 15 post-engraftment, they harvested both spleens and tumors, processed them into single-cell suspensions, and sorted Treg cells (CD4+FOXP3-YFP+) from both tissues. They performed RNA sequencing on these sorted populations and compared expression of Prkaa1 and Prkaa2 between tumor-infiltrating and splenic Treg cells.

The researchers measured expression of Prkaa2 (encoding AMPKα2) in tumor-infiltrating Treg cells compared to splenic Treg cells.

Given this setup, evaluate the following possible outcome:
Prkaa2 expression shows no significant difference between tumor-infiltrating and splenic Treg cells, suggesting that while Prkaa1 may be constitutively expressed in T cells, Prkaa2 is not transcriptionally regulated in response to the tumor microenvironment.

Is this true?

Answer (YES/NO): NO